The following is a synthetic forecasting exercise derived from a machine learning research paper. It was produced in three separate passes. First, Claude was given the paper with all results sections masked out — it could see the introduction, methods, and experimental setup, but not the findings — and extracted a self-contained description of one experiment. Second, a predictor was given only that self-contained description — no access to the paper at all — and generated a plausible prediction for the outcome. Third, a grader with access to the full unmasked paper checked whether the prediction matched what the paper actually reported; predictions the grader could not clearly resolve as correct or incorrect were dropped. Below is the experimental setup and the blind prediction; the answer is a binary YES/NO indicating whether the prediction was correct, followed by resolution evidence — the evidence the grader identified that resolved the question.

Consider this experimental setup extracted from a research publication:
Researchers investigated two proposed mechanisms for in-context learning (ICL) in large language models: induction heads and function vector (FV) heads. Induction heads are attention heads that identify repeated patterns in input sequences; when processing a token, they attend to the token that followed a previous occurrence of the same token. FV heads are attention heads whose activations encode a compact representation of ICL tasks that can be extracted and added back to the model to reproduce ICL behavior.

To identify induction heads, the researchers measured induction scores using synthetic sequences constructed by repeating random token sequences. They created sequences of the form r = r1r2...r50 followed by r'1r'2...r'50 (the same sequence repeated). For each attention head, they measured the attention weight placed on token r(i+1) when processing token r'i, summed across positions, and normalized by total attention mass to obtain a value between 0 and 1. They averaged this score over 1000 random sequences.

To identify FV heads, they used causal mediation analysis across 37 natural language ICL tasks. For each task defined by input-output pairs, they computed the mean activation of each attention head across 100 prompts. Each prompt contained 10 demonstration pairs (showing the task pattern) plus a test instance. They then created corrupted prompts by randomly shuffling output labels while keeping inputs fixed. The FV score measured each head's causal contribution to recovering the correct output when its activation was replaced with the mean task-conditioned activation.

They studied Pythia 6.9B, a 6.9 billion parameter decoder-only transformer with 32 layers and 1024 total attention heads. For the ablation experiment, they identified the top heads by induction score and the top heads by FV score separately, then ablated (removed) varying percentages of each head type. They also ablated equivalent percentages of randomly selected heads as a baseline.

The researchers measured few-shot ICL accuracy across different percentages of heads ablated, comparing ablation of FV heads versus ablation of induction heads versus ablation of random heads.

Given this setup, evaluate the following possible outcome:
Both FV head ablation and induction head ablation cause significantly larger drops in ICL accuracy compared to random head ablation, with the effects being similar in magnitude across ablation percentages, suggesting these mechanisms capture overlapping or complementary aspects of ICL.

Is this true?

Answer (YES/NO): NO